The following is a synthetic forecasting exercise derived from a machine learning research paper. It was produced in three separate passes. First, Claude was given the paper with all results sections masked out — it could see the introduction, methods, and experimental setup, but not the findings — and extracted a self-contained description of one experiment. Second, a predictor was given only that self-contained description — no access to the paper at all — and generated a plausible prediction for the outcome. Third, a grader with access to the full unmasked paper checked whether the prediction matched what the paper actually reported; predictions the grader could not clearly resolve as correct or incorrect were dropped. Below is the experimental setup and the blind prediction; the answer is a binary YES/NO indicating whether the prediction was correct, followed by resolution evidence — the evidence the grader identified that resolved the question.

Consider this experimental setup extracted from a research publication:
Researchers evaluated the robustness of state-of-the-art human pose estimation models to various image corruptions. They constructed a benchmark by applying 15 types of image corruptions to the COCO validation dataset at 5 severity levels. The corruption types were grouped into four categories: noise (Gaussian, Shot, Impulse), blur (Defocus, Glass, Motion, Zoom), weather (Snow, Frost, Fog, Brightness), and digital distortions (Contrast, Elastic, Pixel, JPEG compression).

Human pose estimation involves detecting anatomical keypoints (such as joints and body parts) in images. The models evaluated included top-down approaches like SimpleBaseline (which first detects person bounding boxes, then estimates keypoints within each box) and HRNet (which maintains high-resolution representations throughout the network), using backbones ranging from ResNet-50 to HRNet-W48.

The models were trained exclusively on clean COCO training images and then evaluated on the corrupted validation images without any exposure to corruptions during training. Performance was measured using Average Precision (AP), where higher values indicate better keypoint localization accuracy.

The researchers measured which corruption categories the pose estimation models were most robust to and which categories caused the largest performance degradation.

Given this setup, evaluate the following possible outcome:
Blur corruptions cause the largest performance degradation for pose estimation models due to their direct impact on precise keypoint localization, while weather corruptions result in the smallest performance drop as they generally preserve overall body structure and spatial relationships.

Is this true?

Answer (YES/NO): YES